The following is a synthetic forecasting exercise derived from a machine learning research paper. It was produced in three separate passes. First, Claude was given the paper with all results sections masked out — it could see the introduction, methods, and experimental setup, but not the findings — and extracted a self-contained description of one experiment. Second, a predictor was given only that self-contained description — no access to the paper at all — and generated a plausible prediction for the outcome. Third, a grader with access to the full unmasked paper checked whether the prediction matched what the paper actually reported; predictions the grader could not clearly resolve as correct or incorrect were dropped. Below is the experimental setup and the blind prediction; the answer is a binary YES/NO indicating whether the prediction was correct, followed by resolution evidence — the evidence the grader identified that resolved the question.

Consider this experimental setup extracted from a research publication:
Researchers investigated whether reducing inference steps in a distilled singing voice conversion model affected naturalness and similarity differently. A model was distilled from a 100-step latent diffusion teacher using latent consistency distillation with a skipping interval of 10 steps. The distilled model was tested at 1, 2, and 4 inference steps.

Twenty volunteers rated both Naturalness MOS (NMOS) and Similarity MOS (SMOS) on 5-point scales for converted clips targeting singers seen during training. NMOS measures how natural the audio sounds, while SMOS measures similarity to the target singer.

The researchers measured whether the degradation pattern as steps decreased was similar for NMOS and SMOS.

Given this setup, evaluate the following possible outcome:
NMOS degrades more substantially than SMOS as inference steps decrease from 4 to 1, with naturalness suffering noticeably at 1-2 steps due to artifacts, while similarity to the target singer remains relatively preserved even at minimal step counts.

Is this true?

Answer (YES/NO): YES